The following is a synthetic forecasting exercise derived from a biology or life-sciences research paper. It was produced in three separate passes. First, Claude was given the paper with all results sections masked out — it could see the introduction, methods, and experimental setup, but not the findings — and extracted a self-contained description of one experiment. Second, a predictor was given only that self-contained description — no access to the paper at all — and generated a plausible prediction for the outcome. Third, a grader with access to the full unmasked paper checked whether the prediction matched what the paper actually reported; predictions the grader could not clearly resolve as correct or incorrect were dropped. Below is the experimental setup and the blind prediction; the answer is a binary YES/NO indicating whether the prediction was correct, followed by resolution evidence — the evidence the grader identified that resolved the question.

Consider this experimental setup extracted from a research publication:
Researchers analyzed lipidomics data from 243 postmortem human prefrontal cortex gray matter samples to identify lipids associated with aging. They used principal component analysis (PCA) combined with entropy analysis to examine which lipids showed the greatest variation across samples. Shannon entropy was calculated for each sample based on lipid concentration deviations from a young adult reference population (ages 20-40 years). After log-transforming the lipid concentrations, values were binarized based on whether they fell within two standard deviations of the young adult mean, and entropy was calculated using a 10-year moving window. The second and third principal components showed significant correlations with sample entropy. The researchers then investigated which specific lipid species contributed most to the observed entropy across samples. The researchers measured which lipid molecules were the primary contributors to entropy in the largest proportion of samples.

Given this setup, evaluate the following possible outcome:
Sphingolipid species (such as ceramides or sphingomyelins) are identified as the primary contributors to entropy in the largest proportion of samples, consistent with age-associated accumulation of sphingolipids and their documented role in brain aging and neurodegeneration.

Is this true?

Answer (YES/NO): NO